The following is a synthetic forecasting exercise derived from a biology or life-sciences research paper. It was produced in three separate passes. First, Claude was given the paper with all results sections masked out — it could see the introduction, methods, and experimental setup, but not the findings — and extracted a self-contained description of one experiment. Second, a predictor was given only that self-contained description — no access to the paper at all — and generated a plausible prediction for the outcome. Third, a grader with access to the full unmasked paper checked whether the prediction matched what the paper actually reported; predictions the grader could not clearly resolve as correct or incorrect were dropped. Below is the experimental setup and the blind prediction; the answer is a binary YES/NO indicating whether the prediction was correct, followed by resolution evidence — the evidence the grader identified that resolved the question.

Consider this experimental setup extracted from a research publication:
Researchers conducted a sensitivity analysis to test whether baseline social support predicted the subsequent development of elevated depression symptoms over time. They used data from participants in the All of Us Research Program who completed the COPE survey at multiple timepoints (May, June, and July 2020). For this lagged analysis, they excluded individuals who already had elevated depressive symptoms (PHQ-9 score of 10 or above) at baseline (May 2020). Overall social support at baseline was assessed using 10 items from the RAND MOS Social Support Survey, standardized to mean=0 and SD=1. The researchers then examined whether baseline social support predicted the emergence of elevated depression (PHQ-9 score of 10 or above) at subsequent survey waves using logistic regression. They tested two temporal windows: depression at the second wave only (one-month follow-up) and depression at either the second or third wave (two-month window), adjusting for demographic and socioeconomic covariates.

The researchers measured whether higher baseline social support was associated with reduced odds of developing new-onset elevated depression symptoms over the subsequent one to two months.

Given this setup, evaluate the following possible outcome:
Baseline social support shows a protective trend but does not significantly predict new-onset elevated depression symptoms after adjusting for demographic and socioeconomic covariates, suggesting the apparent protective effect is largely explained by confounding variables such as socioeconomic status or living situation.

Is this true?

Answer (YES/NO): NO